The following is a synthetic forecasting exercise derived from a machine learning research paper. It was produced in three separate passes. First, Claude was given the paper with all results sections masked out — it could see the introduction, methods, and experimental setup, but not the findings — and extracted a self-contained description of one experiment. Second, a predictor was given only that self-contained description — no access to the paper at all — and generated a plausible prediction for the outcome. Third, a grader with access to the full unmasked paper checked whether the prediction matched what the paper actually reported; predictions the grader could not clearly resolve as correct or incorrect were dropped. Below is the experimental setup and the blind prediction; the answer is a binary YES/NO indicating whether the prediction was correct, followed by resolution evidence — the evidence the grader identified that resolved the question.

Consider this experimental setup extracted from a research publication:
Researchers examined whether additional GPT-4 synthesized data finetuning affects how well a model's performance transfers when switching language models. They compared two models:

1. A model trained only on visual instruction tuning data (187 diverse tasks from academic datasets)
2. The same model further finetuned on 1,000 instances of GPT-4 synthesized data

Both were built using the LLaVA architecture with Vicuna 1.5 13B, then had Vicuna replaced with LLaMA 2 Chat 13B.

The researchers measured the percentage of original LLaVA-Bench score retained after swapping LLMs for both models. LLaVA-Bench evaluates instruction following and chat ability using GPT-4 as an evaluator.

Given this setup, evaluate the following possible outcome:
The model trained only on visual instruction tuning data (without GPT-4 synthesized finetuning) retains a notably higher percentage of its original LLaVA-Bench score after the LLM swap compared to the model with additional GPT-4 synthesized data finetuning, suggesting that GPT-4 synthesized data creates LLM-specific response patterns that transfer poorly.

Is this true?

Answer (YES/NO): YES